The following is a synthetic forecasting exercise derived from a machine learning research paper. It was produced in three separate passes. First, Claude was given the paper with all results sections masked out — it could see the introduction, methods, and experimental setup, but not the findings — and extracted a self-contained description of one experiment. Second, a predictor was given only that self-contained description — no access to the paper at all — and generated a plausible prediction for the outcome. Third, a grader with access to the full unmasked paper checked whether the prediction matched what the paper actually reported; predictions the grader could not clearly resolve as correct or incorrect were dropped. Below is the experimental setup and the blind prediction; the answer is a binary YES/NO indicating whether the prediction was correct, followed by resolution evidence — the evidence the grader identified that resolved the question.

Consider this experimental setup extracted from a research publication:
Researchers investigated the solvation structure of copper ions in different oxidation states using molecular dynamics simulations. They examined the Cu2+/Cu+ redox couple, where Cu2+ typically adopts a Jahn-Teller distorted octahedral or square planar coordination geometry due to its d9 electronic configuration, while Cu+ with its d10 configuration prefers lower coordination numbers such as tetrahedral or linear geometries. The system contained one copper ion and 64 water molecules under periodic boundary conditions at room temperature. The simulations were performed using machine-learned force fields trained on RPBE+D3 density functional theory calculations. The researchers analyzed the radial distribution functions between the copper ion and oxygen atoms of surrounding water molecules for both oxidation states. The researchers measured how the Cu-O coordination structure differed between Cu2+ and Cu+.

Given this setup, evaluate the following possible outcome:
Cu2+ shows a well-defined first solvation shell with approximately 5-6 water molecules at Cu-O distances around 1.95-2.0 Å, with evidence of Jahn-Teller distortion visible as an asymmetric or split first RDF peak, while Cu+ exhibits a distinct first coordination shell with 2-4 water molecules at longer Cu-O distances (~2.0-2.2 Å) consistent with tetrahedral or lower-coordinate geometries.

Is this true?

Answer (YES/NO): NO